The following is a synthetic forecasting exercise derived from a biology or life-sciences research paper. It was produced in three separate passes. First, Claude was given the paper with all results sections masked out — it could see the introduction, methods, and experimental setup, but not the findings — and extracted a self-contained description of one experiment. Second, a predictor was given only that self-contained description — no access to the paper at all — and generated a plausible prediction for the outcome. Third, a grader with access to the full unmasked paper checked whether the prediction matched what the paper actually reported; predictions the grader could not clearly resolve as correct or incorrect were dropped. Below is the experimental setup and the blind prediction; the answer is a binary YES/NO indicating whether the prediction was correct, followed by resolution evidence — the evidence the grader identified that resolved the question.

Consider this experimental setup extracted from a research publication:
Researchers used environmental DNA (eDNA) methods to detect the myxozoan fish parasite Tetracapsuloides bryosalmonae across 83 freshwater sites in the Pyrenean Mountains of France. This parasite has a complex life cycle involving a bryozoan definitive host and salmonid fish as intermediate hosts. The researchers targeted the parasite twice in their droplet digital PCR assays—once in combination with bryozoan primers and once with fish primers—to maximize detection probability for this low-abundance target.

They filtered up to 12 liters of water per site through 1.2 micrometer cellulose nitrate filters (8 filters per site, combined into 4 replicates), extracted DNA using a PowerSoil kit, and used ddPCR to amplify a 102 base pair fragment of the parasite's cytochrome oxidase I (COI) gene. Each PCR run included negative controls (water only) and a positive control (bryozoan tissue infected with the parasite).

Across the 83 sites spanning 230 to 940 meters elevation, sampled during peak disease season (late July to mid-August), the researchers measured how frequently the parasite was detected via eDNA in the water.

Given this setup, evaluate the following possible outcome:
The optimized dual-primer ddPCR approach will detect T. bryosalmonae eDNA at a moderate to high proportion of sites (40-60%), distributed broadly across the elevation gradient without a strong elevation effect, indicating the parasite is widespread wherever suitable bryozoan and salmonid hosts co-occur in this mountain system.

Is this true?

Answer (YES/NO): YES